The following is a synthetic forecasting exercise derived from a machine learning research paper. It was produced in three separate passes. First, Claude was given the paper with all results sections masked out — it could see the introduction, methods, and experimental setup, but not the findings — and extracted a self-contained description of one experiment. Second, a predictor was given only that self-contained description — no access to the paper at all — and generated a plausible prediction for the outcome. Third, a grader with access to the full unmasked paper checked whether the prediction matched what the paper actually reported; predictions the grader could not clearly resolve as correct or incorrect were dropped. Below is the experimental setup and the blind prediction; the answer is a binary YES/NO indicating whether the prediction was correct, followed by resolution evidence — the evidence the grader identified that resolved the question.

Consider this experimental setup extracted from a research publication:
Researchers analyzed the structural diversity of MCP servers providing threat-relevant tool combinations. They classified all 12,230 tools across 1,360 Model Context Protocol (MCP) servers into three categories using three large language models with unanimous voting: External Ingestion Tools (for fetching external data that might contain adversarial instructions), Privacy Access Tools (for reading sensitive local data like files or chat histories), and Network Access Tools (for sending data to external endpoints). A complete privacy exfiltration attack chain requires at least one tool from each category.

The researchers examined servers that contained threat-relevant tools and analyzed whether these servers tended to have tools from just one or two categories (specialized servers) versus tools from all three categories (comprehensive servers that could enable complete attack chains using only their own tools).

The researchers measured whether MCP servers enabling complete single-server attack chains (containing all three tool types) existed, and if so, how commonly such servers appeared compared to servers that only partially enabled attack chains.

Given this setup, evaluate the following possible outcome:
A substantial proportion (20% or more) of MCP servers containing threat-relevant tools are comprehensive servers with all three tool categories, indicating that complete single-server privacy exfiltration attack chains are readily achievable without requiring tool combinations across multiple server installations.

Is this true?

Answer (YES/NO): NO